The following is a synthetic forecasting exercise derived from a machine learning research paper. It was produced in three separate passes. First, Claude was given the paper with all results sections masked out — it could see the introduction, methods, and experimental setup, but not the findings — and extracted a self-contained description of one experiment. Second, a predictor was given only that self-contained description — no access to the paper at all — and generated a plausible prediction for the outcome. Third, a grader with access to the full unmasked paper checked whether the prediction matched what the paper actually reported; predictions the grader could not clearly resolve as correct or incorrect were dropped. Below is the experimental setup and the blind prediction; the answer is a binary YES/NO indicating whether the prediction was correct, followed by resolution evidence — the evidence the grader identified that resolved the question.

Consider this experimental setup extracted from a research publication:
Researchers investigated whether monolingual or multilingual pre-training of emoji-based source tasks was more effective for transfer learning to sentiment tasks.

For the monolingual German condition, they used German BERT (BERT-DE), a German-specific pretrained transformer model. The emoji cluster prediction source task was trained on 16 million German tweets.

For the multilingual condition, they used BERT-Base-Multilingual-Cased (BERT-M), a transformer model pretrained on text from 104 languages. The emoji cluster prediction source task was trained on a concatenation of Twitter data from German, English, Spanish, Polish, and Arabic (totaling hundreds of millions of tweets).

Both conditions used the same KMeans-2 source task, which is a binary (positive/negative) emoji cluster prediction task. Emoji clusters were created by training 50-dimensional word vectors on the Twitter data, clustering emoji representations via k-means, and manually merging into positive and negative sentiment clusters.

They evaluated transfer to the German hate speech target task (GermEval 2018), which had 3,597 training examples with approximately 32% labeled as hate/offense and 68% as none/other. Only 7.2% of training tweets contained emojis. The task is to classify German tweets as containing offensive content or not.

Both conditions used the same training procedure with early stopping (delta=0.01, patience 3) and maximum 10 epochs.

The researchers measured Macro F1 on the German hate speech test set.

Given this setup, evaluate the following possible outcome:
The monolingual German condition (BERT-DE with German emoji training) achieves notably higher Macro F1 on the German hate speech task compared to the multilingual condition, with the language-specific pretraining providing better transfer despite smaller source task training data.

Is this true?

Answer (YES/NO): NO